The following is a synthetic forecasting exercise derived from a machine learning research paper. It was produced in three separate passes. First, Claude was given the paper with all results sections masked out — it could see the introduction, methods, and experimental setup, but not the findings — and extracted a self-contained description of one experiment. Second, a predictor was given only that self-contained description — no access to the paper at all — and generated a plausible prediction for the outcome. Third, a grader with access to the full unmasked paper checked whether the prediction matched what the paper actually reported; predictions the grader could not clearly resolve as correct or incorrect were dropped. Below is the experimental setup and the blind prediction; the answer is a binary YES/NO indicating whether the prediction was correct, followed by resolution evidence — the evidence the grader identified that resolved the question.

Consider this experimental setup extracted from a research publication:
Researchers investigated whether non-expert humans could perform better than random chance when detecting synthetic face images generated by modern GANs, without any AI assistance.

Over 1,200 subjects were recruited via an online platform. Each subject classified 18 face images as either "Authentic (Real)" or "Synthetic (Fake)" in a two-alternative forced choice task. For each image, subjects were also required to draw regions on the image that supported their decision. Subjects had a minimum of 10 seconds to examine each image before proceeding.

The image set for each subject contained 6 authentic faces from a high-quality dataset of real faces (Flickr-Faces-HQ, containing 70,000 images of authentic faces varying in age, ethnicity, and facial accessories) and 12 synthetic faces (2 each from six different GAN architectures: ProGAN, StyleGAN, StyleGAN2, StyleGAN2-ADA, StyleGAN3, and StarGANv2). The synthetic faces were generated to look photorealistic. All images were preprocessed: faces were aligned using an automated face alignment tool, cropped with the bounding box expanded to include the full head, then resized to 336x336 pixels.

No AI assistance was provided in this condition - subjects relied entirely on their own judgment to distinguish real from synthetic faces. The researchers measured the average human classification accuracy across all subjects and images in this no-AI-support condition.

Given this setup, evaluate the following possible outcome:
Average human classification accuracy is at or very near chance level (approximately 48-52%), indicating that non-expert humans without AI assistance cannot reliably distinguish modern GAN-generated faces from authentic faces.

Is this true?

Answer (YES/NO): NO